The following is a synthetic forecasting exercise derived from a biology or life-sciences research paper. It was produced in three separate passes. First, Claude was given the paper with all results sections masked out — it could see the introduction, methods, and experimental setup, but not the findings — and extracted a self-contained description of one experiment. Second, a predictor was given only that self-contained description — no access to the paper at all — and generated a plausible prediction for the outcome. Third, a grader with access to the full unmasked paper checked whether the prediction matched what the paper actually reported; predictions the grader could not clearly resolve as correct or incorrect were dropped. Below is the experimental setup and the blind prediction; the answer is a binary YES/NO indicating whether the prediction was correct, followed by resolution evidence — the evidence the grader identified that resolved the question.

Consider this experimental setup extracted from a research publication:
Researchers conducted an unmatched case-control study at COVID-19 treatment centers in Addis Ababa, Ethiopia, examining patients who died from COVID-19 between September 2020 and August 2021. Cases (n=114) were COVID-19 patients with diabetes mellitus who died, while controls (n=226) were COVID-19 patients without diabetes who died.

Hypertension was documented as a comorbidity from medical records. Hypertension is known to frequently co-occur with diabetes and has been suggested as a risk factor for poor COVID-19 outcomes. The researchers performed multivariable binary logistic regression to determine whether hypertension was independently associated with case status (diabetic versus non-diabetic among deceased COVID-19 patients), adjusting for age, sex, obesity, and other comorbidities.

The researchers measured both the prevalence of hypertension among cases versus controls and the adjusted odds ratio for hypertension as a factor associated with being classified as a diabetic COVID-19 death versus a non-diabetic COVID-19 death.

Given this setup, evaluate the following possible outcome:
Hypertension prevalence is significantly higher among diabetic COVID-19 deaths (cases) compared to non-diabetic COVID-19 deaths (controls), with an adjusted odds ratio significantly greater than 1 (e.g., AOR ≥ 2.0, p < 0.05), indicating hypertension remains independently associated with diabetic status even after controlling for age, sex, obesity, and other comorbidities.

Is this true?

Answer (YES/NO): YES